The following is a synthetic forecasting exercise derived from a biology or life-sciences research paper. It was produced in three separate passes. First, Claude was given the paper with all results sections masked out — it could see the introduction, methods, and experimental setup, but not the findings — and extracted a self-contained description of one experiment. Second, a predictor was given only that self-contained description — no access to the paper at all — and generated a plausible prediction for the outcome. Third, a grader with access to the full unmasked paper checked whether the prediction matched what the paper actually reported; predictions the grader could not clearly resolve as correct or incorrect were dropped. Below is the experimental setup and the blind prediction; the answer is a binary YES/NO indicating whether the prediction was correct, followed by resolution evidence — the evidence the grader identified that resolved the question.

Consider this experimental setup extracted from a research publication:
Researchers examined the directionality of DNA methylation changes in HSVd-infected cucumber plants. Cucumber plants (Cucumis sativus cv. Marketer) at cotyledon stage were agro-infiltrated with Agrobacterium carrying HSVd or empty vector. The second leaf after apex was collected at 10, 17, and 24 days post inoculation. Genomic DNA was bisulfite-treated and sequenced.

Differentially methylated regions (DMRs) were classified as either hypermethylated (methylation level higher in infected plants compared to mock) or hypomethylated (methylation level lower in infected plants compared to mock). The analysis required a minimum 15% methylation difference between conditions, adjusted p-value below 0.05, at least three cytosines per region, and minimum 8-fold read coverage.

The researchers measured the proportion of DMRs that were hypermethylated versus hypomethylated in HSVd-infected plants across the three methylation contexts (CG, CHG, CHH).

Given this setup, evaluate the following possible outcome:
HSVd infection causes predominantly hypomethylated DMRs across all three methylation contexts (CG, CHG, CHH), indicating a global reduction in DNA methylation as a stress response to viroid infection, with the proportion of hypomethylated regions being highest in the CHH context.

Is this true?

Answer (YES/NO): NO